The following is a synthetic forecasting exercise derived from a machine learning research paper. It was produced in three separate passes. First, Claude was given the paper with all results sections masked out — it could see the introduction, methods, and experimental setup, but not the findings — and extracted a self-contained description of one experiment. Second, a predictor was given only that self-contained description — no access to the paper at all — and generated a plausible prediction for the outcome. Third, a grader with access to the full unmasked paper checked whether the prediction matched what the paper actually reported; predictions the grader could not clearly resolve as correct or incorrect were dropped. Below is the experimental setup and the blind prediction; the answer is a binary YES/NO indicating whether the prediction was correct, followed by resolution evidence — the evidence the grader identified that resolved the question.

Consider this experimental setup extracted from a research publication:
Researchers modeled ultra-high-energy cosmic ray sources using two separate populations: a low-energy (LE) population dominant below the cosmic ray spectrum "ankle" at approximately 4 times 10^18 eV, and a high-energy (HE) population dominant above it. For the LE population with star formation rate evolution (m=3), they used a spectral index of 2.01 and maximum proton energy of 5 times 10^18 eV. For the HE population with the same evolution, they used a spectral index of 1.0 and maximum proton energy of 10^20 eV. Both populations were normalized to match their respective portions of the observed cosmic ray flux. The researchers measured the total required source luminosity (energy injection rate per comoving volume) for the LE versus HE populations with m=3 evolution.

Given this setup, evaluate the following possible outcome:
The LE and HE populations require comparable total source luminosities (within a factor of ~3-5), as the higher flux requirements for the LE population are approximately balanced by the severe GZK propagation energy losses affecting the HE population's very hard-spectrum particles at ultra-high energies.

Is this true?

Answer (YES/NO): NO